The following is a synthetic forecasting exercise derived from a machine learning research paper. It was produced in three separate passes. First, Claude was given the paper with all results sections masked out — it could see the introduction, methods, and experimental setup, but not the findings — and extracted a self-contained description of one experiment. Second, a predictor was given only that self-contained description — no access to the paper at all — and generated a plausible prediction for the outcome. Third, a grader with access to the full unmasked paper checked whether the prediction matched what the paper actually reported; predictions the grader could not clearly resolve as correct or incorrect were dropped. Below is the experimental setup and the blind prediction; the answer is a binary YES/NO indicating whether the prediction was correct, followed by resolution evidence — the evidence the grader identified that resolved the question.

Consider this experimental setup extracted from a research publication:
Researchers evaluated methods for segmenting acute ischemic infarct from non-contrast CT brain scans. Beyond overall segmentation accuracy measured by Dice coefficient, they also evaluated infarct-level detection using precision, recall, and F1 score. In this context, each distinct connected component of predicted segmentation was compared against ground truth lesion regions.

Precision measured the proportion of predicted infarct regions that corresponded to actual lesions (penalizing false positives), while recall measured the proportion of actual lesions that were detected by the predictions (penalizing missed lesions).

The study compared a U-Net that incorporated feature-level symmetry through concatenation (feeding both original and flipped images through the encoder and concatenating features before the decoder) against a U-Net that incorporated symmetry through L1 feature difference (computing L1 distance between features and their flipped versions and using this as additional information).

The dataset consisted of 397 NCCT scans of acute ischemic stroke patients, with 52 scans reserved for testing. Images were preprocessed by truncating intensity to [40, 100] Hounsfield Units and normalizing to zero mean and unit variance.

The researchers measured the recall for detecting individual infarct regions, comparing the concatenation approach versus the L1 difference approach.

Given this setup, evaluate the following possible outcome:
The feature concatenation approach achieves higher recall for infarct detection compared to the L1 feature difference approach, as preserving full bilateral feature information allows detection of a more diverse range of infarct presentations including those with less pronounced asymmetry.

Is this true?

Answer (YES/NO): YES